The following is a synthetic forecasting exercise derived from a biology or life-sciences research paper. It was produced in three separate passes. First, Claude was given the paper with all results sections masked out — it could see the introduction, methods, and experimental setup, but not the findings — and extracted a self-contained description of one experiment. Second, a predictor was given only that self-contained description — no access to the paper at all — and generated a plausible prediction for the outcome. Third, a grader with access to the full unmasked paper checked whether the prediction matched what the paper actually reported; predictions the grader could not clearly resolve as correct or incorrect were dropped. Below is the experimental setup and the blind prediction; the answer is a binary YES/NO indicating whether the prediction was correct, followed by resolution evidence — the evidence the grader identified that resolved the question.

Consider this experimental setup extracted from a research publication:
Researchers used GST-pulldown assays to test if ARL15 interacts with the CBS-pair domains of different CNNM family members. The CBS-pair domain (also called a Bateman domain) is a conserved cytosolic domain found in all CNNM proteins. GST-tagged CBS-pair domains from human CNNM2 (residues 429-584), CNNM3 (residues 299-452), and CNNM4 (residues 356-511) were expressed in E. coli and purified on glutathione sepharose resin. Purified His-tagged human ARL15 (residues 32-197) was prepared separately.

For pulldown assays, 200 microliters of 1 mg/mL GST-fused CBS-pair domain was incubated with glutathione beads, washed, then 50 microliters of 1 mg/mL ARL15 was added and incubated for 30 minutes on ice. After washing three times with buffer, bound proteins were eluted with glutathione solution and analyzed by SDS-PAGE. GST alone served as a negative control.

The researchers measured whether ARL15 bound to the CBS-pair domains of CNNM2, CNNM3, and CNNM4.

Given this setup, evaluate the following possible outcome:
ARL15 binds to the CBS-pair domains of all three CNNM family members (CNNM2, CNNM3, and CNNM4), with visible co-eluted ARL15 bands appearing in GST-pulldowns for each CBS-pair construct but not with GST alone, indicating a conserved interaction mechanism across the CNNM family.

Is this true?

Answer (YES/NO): YES